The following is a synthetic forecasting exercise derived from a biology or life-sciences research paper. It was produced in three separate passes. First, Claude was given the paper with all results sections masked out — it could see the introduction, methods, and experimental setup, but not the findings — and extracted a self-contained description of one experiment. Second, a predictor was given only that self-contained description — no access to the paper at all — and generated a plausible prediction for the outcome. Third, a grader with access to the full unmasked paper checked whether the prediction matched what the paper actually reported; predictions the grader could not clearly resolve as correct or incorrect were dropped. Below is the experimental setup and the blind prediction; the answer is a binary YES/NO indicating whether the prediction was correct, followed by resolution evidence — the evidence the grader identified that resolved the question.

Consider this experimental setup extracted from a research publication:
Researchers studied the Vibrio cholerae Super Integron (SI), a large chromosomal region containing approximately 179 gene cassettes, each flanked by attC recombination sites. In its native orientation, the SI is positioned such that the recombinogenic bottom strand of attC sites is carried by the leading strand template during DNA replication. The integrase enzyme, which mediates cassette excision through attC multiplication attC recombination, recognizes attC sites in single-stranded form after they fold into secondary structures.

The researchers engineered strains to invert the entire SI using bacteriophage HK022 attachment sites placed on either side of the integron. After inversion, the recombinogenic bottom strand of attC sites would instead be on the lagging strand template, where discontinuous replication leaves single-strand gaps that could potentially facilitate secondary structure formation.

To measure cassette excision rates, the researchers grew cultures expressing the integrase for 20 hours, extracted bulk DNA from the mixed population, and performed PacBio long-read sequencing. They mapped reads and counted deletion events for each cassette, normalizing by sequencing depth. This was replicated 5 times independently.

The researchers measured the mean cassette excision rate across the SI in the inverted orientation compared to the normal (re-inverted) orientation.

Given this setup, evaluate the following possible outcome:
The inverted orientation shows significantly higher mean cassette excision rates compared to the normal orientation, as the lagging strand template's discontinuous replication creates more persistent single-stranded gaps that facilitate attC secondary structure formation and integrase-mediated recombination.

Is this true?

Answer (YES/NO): YES